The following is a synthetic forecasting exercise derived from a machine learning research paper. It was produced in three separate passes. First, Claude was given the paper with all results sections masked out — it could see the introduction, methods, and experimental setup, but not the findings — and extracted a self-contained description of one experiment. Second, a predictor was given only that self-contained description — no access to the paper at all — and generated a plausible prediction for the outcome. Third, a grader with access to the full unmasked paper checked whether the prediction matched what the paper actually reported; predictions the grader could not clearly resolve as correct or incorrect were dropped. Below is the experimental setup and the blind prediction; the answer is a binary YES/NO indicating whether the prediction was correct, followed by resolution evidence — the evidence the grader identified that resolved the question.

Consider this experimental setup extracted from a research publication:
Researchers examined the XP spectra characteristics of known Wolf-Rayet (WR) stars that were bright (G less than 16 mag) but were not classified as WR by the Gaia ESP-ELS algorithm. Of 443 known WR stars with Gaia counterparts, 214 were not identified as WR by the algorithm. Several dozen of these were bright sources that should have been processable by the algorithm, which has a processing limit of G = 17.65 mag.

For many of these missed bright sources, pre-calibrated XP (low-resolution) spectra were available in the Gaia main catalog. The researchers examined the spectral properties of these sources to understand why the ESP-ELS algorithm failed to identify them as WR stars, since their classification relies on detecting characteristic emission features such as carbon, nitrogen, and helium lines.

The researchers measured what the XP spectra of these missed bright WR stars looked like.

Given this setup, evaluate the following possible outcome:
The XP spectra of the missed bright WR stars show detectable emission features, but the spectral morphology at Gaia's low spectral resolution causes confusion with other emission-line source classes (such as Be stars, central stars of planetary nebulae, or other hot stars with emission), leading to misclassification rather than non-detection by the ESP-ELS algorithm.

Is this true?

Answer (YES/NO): NO